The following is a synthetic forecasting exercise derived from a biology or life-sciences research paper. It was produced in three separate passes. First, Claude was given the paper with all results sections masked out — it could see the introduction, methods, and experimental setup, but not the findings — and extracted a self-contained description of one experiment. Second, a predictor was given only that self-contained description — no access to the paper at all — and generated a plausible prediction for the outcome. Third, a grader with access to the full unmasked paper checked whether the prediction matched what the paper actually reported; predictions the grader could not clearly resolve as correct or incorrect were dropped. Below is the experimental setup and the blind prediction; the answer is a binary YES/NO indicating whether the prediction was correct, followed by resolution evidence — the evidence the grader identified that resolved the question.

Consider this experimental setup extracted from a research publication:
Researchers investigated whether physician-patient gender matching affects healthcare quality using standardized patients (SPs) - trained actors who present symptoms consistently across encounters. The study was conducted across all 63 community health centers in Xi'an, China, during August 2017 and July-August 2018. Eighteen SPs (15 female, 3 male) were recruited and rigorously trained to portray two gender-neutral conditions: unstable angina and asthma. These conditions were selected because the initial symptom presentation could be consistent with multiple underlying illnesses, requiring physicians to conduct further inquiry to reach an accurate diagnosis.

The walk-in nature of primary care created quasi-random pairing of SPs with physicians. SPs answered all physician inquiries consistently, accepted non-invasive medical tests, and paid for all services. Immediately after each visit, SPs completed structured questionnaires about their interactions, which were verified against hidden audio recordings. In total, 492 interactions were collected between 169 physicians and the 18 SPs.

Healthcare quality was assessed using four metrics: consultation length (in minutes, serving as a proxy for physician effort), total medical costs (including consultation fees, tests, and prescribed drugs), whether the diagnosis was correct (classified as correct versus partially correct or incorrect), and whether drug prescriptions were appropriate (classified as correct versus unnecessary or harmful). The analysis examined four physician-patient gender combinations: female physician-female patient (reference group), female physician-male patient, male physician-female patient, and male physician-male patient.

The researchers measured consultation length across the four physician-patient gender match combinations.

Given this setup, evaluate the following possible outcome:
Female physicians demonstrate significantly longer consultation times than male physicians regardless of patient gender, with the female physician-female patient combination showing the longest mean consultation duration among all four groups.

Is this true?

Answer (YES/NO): NO